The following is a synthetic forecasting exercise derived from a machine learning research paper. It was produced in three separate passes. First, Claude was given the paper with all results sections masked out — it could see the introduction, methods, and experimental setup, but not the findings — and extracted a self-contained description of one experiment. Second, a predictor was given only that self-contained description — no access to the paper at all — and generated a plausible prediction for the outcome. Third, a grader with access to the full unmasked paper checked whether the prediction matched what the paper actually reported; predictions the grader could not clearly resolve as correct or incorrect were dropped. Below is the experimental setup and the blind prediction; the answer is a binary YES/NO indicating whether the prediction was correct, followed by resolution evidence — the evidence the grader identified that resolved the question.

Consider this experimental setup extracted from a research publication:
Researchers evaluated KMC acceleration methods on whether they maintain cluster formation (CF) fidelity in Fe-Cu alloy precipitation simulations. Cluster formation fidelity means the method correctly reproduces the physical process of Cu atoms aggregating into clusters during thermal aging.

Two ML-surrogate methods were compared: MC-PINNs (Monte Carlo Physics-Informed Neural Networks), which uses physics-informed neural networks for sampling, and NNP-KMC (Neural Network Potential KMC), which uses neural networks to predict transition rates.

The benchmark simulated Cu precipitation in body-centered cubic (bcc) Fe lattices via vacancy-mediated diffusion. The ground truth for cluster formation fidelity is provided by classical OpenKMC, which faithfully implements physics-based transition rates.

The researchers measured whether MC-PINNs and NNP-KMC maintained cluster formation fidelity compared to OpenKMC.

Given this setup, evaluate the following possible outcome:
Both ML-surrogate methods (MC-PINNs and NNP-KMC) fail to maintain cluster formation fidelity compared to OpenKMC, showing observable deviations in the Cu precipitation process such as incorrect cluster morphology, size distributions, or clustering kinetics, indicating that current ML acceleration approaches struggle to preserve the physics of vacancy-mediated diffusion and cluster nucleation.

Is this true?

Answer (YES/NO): NO